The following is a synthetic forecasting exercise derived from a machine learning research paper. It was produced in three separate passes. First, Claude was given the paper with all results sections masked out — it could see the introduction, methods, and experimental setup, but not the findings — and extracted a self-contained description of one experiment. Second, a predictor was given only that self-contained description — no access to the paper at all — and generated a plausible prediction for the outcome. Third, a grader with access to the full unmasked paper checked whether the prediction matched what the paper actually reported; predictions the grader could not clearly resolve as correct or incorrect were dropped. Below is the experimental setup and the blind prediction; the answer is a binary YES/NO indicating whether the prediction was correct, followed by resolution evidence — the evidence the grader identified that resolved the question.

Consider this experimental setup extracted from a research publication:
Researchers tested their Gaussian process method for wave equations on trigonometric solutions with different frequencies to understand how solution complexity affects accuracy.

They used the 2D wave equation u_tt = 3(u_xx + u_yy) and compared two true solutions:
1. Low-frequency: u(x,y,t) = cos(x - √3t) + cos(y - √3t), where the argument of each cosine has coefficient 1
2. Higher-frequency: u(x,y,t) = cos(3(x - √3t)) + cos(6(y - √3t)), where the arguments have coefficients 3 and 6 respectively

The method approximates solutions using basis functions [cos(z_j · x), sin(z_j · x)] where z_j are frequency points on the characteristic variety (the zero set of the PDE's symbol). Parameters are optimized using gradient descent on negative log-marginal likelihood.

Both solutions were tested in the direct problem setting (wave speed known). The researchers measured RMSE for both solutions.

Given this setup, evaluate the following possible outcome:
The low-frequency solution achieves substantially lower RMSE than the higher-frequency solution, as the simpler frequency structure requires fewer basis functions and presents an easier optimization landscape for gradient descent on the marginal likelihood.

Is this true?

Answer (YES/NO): YES